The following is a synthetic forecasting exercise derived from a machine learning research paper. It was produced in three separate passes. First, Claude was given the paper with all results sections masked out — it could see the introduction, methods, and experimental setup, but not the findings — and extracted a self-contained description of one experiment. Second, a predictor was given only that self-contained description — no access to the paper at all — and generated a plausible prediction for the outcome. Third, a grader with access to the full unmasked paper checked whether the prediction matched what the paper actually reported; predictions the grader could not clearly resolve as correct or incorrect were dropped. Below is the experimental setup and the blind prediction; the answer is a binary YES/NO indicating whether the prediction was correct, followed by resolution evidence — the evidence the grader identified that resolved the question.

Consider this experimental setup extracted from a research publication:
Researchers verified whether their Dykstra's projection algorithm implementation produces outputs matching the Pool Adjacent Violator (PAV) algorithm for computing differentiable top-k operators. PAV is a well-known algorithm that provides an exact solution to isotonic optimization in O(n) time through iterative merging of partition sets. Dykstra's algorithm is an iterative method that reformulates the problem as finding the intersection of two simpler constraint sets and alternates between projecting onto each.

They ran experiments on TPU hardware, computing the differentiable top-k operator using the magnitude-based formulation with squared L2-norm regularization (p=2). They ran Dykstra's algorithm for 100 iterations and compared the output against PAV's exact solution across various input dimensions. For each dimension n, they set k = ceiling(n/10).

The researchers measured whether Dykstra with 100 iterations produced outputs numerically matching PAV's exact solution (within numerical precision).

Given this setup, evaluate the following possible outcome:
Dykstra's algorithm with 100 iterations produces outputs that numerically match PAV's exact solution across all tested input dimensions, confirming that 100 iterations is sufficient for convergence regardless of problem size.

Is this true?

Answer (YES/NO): YES